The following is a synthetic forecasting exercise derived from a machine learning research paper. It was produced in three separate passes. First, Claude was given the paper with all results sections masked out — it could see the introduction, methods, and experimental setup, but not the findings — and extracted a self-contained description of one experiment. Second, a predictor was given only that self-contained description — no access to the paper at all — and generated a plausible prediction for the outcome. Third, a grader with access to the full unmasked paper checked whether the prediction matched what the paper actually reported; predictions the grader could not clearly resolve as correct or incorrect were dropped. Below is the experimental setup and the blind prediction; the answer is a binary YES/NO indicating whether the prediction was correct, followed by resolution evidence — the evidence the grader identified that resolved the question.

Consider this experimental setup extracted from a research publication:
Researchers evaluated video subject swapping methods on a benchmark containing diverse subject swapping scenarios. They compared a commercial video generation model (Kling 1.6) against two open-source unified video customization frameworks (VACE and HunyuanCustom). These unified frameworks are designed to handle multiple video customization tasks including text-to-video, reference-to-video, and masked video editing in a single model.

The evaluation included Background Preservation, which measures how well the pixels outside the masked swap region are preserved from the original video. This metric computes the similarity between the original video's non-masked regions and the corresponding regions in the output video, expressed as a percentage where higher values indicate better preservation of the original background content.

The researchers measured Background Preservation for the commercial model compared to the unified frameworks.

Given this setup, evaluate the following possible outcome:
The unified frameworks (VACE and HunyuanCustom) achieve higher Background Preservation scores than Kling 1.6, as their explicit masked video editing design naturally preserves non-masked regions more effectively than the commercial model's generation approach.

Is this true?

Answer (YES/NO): YES